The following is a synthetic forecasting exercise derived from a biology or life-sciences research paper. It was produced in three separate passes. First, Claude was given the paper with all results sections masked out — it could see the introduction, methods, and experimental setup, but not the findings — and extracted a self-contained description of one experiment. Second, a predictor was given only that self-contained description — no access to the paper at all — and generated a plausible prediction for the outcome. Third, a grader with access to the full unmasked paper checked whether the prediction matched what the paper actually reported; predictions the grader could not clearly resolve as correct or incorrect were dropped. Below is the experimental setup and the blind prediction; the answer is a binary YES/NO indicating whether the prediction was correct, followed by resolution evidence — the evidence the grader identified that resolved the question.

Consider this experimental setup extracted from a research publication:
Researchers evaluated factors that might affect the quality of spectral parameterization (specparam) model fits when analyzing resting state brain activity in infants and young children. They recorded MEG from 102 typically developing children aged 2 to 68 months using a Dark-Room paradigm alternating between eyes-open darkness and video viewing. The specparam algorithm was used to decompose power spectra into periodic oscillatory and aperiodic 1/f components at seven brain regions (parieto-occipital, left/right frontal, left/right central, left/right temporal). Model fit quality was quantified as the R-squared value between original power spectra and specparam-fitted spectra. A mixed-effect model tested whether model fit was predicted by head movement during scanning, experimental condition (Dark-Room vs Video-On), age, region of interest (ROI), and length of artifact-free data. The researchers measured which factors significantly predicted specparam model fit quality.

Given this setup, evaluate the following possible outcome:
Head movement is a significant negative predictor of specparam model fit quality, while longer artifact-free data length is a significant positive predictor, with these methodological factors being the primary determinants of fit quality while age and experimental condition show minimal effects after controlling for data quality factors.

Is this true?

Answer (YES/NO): NO